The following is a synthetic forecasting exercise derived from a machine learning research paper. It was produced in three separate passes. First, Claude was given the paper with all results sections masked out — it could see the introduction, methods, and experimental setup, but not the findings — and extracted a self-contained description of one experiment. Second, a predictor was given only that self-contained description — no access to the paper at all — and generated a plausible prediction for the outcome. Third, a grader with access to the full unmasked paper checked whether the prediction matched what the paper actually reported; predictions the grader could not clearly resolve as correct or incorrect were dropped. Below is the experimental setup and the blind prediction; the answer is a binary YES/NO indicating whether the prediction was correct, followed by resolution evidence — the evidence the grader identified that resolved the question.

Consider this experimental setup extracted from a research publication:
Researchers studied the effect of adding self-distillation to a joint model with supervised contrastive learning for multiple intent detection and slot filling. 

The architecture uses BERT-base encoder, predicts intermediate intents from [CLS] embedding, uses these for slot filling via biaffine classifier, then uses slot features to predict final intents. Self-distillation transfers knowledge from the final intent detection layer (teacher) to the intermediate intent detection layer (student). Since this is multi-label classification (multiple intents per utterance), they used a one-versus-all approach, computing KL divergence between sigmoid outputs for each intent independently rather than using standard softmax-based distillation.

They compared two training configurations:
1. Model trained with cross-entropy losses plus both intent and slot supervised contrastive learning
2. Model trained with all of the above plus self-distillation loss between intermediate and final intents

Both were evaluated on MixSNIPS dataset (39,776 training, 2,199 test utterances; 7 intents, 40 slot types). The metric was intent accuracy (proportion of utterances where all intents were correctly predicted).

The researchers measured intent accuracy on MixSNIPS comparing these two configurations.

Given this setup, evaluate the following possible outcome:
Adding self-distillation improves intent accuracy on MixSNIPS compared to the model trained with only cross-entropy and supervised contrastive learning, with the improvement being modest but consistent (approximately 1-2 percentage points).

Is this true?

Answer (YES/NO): NO